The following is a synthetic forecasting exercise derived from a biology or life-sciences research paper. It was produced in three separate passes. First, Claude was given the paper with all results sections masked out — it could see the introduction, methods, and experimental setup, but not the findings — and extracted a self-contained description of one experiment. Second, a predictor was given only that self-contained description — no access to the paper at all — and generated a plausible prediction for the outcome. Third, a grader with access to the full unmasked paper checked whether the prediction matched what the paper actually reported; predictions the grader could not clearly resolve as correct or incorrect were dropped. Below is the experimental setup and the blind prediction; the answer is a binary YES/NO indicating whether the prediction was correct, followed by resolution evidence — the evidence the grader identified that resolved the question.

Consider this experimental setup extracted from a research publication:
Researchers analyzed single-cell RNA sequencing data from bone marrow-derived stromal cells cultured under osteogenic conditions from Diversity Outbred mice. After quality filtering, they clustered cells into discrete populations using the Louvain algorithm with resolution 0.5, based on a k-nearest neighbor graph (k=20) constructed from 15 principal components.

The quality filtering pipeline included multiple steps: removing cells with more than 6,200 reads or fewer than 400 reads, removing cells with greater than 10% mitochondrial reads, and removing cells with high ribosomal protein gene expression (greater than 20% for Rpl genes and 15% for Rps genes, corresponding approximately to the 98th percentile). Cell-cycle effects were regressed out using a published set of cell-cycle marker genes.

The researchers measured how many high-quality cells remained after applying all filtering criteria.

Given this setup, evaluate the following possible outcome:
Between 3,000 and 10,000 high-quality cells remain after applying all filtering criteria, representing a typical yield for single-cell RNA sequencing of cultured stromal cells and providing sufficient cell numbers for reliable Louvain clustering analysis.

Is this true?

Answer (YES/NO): NO